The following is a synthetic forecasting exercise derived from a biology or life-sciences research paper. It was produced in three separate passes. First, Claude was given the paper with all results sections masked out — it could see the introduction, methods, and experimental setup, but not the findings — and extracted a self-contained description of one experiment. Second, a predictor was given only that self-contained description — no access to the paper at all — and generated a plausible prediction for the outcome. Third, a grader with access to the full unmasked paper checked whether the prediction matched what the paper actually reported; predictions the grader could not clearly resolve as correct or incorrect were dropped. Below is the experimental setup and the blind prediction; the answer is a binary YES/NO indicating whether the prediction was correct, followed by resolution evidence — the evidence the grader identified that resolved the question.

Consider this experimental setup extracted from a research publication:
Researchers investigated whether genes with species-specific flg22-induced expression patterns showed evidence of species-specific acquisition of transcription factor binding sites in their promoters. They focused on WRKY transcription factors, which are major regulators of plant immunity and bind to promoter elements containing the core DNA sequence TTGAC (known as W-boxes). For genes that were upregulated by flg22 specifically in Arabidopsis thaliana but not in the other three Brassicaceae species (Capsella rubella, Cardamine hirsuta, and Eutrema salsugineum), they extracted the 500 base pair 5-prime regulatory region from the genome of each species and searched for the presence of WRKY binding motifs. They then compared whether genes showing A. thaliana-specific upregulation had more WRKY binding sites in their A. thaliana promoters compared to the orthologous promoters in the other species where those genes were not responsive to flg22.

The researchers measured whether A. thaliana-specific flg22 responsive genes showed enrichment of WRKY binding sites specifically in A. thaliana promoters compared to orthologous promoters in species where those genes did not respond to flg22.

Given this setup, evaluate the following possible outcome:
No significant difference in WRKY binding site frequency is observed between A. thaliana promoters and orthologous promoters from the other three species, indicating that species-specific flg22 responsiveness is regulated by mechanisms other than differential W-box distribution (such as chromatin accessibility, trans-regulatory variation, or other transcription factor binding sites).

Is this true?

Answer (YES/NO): NO